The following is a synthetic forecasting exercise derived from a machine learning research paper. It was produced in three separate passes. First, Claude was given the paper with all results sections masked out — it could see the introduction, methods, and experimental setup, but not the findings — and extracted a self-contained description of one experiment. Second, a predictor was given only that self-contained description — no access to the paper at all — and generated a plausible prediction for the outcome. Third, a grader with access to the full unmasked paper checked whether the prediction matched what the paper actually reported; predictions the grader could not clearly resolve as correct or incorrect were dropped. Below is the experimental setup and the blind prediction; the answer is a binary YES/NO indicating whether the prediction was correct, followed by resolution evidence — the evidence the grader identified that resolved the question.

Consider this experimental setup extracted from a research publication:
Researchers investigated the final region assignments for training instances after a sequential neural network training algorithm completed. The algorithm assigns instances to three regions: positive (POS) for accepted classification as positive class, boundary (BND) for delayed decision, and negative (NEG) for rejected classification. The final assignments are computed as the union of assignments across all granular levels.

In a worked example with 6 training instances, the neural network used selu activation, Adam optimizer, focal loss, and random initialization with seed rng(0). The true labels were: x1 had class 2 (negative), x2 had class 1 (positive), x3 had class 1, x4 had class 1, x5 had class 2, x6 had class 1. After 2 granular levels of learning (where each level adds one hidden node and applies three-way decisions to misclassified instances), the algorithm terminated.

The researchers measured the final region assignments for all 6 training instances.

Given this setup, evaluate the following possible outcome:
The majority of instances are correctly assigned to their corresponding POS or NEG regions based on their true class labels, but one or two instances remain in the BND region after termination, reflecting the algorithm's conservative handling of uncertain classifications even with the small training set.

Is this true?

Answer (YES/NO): NO